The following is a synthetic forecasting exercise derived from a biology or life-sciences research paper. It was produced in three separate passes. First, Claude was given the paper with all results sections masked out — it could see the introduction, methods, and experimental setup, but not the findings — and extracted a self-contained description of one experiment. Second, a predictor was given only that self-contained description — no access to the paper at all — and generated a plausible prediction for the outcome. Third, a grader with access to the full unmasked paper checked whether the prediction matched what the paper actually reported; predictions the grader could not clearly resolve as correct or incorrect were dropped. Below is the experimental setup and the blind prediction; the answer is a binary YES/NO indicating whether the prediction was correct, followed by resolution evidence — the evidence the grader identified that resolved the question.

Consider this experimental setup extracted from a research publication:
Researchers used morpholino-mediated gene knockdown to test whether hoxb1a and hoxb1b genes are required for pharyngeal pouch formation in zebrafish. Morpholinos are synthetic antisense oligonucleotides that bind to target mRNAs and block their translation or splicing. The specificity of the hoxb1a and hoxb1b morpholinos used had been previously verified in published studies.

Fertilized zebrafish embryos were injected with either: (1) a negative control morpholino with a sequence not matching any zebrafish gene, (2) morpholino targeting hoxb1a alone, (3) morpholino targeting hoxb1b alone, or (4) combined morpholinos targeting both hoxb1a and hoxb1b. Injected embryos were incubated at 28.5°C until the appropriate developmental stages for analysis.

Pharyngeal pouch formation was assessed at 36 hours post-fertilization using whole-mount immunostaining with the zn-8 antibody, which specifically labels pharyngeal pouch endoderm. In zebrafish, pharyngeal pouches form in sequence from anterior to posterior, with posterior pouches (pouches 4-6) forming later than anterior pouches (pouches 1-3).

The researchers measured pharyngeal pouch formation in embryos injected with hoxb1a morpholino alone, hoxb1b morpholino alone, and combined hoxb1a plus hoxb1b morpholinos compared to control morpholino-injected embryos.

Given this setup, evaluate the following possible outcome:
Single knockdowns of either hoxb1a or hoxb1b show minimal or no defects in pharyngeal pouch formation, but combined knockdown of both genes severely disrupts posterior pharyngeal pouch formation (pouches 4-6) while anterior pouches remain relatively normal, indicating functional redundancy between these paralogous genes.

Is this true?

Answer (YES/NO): NO